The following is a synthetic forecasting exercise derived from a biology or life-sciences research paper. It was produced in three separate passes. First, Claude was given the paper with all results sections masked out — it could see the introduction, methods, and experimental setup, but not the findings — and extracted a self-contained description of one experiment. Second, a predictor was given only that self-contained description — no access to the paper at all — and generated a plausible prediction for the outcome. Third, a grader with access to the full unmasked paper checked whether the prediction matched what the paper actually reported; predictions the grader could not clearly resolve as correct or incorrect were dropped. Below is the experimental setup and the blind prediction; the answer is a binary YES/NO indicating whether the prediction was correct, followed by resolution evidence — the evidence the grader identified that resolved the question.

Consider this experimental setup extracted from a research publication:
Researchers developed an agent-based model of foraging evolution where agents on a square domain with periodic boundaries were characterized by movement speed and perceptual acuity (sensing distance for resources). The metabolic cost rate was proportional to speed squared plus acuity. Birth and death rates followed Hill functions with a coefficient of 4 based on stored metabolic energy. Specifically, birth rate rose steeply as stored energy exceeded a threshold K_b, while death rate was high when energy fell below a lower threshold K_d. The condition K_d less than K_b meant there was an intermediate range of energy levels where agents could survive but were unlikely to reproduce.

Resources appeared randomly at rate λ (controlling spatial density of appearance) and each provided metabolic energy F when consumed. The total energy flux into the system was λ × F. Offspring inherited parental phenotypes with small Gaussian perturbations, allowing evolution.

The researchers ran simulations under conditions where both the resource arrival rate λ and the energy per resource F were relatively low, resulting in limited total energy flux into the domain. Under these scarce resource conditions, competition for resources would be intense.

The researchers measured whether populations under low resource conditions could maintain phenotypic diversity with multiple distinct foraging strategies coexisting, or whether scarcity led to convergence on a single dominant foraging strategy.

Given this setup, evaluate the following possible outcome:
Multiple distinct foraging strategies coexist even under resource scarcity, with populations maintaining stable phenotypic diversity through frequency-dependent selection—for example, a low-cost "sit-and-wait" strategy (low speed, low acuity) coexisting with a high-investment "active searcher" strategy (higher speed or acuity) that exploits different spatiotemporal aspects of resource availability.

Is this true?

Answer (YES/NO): NO